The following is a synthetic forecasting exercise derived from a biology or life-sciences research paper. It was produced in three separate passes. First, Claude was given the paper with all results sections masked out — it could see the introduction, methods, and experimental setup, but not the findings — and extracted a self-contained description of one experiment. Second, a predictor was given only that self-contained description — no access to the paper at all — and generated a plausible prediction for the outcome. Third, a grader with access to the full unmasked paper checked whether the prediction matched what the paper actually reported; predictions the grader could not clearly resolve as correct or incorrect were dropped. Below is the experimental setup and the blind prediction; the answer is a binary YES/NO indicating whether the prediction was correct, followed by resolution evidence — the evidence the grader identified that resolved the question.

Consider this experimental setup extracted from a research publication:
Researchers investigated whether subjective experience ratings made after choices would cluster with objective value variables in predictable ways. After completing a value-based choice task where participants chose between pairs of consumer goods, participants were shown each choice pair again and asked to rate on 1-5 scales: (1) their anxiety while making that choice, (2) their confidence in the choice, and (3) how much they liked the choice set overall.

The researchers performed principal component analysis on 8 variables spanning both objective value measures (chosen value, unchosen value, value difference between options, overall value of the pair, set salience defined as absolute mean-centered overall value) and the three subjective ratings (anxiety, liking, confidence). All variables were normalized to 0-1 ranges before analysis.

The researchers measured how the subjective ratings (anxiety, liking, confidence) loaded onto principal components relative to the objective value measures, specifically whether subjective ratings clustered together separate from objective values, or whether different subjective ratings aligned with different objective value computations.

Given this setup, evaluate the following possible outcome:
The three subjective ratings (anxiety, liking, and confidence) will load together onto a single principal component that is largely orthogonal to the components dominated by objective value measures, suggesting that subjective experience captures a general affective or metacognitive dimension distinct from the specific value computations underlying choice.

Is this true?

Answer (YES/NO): NO